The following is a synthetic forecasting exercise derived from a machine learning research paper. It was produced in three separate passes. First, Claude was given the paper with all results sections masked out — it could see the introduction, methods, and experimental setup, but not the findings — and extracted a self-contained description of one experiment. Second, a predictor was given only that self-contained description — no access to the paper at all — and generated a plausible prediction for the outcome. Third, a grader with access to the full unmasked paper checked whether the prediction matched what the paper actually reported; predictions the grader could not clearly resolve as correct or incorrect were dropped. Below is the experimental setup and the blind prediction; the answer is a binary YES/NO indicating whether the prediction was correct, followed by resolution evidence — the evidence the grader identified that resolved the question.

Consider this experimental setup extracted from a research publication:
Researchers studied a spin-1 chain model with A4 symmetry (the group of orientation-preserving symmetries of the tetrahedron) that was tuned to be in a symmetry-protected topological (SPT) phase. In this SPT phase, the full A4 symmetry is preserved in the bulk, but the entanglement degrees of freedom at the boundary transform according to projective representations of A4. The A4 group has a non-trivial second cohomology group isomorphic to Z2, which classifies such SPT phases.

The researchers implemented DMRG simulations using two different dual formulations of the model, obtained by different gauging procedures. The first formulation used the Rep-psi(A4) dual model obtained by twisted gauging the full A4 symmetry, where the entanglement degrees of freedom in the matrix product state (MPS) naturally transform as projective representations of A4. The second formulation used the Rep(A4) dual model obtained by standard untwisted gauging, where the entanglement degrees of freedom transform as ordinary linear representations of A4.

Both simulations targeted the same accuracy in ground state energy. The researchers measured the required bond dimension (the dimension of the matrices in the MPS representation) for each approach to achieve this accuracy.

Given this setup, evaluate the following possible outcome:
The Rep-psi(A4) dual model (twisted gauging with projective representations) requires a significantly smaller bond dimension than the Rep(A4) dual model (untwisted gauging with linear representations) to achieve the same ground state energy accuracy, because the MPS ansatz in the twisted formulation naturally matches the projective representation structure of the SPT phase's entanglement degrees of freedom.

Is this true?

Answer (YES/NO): YES